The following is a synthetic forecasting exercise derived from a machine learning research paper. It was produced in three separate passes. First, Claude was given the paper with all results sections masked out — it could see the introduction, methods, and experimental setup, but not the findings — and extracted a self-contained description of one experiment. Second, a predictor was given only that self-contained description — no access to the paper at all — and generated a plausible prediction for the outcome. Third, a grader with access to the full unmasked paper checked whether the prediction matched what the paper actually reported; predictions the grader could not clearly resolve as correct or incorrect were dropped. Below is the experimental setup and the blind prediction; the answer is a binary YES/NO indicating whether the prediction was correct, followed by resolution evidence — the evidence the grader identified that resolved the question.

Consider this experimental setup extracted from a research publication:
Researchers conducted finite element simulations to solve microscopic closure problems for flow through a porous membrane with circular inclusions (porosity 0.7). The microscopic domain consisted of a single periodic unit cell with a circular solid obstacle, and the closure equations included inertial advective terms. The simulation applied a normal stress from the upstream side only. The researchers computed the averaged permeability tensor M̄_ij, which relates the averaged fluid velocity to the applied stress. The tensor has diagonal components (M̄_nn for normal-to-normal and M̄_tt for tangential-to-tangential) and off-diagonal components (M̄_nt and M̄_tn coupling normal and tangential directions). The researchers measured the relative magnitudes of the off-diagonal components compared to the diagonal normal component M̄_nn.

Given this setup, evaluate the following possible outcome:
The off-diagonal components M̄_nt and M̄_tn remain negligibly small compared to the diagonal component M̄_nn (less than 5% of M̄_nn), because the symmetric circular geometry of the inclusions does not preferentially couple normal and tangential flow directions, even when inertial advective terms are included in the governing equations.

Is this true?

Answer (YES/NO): YES